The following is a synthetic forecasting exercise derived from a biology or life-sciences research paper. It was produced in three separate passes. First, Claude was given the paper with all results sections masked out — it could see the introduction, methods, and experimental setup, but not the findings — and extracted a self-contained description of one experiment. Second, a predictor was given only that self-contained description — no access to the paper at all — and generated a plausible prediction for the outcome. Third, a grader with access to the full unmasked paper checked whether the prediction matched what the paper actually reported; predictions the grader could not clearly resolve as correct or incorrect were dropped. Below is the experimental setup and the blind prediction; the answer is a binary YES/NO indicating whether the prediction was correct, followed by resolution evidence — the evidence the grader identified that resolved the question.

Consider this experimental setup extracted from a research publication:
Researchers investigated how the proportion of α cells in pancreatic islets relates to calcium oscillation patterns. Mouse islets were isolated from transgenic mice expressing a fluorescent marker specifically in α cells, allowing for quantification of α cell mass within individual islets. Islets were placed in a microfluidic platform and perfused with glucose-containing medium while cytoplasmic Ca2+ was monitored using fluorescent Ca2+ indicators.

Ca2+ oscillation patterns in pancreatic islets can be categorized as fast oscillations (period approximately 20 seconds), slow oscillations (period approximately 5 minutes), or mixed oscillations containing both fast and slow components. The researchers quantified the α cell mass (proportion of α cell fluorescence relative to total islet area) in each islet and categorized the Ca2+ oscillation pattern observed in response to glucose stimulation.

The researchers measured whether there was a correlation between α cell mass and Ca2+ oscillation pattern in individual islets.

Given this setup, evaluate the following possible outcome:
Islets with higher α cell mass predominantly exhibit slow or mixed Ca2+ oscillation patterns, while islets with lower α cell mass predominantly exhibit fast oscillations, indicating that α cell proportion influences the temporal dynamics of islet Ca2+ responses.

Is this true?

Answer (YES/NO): NO